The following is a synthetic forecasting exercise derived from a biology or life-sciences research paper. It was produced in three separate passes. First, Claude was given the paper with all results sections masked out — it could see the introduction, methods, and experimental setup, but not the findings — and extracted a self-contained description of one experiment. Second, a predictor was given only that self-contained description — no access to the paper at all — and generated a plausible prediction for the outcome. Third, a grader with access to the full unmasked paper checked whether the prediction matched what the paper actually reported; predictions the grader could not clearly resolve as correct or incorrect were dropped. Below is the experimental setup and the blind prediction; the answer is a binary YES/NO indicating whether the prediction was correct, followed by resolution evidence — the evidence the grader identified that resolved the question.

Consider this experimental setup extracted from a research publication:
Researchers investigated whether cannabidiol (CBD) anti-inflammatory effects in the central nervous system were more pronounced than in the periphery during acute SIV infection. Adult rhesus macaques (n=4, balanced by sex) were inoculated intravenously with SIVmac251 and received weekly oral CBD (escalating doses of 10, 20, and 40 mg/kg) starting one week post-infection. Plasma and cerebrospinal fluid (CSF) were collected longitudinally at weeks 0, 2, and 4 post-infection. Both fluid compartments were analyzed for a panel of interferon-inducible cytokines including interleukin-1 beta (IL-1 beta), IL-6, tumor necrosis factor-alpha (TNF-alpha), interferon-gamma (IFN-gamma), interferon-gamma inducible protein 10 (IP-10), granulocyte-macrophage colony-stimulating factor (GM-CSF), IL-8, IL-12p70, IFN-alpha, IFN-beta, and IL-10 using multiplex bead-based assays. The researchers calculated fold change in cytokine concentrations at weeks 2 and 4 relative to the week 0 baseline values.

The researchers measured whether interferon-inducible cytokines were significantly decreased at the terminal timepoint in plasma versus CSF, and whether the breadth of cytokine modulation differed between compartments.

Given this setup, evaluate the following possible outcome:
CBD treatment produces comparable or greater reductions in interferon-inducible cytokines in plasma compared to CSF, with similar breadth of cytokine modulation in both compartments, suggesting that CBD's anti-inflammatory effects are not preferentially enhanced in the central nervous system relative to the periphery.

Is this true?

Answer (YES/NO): NO